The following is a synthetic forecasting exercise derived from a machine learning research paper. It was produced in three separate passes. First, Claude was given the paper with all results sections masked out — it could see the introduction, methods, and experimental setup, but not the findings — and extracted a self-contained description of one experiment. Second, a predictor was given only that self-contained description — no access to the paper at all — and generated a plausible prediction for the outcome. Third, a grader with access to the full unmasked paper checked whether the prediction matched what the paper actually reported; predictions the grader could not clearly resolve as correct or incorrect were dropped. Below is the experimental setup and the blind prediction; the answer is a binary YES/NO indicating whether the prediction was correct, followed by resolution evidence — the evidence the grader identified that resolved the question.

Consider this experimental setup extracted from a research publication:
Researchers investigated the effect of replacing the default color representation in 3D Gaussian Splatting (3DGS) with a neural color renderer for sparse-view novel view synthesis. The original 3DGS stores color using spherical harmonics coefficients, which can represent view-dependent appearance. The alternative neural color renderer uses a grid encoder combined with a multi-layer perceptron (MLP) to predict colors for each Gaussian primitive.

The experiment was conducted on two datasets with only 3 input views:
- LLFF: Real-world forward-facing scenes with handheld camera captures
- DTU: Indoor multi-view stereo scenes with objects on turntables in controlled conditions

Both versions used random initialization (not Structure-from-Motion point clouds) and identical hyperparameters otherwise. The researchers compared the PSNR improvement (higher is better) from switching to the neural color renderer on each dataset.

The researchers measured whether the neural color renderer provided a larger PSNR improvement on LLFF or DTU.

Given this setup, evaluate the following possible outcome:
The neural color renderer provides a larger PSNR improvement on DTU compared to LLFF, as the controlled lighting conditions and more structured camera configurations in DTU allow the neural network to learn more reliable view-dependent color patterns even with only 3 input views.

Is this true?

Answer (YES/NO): YES